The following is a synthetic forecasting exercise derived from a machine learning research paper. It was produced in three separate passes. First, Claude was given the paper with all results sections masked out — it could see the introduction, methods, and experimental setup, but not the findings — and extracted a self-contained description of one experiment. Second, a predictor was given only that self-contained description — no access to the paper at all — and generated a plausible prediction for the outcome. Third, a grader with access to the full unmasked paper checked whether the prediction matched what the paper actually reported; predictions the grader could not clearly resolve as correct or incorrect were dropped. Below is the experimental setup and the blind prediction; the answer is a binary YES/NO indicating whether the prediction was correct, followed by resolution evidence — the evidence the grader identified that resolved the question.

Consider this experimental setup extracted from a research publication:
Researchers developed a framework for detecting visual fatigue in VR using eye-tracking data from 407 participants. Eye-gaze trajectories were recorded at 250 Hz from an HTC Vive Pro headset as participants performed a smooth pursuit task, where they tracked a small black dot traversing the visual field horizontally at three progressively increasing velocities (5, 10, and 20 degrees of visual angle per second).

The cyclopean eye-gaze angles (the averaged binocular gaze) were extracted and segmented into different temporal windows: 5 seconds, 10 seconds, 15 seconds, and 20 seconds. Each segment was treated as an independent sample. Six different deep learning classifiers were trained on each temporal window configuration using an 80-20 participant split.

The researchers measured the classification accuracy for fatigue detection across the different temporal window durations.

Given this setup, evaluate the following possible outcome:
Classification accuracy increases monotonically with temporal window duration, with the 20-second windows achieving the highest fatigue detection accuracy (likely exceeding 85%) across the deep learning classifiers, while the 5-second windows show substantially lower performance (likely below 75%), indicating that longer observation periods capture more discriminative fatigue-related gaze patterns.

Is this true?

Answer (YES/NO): NO